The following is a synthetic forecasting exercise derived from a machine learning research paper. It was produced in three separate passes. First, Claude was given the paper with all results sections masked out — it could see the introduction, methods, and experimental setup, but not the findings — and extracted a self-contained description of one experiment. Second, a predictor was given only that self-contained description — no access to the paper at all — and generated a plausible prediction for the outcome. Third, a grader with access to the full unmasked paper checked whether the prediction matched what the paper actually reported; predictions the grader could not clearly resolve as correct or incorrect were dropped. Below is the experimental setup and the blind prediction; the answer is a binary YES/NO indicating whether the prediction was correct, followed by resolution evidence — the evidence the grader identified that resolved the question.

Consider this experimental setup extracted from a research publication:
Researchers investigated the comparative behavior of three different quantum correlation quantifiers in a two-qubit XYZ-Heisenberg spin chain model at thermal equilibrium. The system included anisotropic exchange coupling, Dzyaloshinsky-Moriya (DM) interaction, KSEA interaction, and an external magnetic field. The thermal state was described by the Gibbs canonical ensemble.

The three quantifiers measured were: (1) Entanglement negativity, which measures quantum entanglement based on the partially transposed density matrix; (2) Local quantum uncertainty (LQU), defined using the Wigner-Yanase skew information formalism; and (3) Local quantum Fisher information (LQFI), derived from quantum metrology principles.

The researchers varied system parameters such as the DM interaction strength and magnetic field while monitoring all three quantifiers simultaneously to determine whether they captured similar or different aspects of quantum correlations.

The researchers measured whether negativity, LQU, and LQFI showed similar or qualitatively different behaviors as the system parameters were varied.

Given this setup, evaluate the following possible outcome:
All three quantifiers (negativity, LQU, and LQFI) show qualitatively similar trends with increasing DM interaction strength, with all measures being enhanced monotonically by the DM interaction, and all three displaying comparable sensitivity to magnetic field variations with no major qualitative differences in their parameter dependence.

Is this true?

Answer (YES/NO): NO